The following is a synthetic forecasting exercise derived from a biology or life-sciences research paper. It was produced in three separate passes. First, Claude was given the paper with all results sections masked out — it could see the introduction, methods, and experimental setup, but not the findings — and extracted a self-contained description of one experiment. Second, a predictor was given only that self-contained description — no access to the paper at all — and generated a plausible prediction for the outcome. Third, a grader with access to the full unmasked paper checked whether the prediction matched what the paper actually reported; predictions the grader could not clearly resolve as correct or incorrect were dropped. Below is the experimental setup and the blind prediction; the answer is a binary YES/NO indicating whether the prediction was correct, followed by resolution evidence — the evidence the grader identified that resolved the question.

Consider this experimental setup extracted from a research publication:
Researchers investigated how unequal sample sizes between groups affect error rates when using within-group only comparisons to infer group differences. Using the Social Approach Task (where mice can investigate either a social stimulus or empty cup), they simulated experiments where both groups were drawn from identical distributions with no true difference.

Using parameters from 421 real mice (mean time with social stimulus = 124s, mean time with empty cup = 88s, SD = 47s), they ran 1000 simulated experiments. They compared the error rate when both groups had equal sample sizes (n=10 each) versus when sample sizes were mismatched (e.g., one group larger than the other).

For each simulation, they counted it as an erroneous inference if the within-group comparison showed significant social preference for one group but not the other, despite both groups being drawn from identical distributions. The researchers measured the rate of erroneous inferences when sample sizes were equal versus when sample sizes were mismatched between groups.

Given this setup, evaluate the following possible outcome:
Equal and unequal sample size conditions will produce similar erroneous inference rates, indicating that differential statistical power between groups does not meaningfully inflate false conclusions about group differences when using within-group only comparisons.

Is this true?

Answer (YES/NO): NO